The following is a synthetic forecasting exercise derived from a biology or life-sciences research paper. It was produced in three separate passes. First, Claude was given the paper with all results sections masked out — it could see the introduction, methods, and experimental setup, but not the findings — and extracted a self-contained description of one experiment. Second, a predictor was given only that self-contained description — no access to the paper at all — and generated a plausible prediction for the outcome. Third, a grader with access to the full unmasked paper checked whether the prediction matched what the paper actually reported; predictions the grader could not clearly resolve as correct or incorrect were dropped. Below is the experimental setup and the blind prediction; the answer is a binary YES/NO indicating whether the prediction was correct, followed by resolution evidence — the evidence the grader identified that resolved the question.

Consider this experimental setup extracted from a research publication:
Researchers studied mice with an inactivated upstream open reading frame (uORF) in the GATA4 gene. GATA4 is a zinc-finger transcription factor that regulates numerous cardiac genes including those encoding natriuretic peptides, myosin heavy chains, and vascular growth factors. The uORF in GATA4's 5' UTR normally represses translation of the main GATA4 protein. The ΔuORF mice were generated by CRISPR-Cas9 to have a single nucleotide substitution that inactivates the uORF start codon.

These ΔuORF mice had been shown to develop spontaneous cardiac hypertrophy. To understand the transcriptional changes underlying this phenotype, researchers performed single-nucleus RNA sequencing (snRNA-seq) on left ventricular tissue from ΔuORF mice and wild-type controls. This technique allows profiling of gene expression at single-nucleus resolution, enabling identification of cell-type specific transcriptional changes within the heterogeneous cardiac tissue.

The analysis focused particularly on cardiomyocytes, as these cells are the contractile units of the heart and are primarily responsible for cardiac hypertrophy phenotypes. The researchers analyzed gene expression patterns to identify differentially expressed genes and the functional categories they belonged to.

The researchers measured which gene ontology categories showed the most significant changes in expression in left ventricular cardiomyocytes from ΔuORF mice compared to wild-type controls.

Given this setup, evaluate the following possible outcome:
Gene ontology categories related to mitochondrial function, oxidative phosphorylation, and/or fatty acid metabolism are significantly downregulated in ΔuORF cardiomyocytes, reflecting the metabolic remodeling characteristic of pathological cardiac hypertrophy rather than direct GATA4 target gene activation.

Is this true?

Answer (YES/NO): NO